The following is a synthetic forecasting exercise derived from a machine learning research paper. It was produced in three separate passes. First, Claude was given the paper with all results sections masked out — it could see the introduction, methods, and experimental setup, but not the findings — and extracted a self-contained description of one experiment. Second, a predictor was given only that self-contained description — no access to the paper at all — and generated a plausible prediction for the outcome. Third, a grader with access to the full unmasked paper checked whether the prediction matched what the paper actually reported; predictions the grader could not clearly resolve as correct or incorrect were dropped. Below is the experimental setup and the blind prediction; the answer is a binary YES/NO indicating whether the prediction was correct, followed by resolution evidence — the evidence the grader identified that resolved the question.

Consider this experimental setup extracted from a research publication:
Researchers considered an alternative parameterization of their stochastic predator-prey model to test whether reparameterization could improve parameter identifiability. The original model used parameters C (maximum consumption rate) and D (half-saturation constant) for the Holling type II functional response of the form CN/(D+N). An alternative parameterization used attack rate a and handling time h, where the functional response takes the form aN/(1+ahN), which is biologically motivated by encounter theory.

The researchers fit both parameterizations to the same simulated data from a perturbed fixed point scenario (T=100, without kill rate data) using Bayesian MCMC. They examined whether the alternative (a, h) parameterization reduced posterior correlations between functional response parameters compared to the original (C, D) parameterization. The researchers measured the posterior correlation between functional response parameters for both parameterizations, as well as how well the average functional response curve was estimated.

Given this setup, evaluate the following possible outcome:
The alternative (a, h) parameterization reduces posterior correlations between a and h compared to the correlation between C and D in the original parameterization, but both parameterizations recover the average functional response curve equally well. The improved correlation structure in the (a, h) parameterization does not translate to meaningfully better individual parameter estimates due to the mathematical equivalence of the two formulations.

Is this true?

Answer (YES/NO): YES